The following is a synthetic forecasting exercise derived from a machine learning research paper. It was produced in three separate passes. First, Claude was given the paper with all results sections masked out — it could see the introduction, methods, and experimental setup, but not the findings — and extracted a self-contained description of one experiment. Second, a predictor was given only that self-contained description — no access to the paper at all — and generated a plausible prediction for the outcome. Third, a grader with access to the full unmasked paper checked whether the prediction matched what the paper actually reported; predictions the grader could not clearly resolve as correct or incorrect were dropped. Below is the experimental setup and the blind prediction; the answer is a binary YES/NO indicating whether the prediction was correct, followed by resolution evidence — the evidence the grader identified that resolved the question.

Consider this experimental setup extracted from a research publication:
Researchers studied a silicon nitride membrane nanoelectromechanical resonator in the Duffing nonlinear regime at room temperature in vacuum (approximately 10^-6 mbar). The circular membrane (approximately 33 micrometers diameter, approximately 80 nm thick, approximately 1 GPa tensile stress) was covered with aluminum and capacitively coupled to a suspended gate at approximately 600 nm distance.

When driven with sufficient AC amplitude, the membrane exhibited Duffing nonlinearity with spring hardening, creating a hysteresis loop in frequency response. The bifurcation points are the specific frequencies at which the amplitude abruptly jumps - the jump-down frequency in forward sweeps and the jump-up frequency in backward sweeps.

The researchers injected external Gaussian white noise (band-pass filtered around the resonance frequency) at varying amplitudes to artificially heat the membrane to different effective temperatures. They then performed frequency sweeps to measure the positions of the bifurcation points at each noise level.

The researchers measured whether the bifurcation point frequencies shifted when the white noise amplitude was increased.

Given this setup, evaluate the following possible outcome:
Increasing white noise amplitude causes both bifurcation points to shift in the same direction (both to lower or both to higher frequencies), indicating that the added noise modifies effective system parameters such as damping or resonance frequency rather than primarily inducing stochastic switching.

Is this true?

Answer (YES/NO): YES